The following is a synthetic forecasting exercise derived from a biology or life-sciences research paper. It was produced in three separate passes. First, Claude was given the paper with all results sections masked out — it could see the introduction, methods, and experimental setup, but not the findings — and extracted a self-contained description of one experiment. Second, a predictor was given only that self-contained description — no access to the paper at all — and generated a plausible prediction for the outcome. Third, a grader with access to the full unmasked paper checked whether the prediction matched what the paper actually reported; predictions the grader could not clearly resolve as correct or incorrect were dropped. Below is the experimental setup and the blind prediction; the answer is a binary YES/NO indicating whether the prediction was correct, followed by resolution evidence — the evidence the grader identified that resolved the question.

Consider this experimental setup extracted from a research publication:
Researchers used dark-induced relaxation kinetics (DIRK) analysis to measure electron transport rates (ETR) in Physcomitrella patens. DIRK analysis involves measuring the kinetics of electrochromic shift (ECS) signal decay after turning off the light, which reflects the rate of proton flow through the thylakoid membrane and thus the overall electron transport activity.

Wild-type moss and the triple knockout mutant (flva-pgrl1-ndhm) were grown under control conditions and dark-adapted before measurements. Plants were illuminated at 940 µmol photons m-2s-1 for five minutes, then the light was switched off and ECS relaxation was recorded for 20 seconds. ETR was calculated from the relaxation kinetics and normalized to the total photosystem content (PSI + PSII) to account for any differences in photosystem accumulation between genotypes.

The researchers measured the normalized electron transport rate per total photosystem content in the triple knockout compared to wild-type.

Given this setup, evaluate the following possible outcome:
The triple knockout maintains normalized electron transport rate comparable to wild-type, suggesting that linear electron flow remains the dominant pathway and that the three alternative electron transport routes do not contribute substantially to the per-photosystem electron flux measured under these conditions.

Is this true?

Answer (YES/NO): NO